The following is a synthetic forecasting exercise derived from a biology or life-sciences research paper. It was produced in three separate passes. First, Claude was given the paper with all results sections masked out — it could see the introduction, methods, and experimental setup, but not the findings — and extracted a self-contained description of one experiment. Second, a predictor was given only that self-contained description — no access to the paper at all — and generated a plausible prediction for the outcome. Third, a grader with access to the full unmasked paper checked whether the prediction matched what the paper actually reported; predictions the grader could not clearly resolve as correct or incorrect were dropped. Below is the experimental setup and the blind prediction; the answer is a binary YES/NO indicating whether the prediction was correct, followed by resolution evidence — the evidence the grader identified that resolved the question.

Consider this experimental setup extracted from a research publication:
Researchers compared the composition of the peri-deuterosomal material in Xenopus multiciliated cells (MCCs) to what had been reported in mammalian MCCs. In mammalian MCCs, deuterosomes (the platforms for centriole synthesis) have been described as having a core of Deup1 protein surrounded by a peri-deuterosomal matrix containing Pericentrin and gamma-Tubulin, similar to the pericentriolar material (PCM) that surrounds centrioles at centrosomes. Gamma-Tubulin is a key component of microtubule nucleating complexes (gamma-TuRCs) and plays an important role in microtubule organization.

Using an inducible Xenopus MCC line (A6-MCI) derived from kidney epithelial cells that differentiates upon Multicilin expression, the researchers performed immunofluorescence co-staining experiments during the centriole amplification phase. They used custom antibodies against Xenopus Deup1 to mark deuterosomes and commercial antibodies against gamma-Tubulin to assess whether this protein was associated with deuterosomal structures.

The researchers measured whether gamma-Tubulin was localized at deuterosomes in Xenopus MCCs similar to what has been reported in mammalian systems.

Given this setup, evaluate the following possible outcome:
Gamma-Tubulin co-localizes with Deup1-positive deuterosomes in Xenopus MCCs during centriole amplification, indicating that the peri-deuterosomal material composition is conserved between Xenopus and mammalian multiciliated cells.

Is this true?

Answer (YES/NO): YES